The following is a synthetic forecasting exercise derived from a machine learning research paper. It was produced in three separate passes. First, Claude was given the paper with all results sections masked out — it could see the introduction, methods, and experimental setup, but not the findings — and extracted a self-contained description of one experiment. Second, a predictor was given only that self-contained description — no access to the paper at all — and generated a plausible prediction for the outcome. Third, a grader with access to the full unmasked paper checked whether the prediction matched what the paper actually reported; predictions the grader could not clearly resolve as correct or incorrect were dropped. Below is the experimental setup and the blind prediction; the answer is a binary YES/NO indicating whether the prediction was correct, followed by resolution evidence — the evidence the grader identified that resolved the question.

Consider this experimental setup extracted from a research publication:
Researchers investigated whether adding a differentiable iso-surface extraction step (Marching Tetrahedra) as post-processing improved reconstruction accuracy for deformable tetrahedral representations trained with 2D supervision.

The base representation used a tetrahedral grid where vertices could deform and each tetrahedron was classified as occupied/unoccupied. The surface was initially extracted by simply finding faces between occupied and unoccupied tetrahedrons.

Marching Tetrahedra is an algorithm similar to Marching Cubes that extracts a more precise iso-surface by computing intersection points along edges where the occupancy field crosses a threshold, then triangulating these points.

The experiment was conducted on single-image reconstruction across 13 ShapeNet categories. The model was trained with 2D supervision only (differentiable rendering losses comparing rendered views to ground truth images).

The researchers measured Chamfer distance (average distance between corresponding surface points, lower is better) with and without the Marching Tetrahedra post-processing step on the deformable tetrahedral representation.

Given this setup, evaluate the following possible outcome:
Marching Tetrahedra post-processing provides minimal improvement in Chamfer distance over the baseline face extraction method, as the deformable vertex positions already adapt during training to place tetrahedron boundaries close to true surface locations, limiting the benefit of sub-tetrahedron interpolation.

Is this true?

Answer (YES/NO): NO